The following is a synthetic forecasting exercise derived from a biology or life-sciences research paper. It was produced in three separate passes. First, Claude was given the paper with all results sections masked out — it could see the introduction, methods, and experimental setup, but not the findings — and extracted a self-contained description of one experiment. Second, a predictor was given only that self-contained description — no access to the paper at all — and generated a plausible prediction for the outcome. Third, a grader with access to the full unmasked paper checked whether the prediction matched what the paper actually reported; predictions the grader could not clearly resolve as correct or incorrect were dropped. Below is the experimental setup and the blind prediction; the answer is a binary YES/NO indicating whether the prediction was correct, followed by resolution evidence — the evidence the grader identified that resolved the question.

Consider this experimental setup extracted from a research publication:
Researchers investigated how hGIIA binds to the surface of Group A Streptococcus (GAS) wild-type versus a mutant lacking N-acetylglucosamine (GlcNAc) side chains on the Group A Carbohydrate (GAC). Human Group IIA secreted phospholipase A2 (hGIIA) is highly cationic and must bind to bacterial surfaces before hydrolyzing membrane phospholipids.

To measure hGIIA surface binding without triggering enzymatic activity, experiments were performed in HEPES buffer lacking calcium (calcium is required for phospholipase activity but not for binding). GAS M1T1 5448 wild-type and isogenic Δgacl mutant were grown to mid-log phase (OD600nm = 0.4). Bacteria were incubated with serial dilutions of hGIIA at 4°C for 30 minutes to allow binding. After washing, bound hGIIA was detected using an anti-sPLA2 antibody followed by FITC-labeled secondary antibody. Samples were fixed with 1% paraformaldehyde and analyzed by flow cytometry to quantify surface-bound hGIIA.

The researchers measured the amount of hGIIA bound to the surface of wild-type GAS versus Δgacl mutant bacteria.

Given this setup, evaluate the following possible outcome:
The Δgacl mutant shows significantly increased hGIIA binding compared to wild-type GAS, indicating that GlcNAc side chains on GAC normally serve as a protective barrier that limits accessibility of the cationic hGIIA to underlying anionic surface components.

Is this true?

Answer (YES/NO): NO